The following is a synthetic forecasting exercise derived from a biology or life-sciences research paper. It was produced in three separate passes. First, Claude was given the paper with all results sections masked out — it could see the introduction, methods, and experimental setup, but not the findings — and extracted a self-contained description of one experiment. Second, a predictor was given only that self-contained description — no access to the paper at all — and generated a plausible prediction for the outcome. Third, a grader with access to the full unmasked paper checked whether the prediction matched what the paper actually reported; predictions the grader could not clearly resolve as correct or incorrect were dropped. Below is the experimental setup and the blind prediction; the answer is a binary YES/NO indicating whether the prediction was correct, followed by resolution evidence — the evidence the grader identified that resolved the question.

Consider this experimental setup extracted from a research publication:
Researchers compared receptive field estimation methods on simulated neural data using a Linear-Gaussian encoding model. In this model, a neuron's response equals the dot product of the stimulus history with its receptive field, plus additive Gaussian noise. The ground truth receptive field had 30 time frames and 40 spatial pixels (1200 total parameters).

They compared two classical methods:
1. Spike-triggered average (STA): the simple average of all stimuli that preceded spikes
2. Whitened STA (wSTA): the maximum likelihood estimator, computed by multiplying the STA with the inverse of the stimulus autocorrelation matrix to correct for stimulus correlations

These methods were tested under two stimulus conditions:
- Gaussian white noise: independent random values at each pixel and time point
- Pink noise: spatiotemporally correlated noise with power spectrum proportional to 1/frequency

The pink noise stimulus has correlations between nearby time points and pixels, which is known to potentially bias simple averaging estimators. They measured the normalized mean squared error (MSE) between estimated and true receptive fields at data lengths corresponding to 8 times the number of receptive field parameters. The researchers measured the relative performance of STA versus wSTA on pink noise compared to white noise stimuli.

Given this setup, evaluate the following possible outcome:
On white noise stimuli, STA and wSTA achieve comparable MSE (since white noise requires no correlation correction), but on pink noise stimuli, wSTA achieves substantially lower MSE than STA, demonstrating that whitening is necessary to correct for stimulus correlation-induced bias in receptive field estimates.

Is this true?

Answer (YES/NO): YES